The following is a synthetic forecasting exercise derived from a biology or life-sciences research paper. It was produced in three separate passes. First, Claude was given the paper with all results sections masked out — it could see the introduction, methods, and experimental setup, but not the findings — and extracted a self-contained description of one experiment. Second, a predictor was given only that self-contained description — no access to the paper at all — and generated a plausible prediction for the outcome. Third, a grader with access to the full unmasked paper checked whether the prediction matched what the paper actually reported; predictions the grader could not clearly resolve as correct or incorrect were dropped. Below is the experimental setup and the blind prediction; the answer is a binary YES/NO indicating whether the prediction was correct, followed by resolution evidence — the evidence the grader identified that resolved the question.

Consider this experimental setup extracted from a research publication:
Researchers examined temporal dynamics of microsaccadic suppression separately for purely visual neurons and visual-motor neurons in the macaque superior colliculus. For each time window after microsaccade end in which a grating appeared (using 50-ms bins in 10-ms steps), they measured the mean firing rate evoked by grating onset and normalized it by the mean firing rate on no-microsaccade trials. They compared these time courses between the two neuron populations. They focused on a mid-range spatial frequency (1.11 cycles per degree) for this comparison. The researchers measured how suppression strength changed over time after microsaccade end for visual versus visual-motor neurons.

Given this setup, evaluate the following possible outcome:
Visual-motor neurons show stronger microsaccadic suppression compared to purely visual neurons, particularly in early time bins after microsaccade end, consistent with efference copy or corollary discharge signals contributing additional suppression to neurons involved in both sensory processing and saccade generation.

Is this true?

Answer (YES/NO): YES